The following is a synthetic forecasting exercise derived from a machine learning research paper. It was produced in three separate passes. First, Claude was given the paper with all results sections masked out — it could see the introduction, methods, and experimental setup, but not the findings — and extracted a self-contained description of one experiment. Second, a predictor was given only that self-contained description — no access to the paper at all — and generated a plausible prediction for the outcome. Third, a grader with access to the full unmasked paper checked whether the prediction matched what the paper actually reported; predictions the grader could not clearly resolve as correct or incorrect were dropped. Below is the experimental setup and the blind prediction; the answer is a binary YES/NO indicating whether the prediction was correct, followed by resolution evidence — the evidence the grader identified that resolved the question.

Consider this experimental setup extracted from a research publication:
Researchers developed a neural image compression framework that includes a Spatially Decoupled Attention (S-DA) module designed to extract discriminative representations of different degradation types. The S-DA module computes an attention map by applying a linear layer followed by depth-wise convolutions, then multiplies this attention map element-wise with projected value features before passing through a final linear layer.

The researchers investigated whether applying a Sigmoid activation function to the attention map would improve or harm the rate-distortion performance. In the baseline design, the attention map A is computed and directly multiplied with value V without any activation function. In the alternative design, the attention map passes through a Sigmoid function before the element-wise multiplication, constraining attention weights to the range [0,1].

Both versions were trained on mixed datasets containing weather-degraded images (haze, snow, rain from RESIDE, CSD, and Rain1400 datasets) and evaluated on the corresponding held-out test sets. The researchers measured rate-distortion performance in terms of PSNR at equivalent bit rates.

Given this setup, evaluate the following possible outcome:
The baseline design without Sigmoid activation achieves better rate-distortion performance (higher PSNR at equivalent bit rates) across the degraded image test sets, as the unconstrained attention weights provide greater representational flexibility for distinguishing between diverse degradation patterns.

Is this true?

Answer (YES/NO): YES